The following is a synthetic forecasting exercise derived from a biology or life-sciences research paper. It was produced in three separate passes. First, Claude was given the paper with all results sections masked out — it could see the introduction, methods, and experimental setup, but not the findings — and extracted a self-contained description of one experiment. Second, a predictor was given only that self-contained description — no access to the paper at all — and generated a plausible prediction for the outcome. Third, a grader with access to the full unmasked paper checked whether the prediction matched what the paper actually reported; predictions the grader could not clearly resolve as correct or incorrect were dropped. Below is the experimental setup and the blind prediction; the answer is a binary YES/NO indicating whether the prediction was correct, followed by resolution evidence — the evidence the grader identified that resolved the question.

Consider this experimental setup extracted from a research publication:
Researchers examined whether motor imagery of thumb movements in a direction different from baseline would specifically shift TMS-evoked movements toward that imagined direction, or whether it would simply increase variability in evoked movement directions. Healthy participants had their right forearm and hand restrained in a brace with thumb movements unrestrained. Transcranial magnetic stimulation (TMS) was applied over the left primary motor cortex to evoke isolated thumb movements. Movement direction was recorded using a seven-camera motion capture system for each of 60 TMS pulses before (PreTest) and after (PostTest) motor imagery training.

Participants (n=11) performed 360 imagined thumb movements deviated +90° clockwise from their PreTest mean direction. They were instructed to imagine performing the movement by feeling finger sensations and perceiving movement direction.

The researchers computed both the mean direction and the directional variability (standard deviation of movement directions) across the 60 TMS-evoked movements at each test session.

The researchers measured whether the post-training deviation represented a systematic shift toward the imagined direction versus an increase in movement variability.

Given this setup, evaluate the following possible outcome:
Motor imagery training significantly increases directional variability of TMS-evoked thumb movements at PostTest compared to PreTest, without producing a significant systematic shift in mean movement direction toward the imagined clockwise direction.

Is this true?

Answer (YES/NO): NO